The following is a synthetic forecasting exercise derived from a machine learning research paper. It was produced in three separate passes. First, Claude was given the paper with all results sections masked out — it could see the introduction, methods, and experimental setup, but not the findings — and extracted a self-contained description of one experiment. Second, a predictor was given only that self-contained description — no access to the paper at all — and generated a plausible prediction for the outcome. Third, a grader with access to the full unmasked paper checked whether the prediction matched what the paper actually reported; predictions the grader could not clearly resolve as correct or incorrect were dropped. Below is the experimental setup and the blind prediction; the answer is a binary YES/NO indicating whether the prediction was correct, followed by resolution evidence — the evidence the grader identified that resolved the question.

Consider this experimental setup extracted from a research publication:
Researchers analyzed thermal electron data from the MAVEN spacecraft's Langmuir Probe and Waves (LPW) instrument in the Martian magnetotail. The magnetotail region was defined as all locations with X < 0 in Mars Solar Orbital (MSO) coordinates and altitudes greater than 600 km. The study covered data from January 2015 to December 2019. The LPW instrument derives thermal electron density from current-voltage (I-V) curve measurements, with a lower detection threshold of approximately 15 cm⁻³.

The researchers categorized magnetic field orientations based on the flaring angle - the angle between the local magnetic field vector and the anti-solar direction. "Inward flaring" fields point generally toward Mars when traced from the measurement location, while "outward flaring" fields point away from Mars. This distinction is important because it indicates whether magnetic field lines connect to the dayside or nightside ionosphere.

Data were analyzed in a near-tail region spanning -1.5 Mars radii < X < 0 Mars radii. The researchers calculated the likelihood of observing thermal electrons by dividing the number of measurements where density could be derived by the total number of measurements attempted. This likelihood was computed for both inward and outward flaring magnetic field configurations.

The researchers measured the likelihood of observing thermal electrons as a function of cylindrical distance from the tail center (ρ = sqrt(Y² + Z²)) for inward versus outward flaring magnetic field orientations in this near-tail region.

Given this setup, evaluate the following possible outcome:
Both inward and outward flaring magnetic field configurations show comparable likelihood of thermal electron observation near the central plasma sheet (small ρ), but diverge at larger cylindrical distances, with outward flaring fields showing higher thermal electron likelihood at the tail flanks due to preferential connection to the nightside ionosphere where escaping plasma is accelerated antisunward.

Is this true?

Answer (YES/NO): NO